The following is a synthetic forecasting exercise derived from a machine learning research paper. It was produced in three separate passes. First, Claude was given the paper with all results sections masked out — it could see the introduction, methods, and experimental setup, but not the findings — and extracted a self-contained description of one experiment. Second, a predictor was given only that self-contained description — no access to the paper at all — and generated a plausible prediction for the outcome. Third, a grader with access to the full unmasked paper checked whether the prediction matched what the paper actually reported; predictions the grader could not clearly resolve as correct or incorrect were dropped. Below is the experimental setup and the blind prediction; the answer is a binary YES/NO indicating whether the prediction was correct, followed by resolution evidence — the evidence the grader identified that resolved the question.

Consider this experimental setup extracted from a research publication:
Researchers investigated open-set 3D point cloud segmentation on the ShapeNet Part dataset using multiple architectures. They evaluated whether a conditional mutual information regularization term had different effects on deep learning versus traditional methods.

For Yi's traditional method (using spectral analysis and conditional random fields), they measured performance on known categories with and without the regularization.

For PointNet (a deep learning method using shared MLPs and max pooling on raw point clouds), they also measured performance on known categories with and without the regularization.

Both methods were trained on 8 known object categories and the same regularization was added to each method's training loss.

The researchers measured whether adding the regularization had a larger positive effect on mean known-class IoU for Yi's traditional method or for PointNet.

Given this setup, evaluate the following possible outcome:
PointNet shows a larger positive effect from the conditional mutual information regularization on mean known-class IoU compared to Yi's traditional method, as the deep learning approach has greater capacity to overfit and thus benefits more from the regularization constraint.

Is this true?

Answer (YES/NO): NO